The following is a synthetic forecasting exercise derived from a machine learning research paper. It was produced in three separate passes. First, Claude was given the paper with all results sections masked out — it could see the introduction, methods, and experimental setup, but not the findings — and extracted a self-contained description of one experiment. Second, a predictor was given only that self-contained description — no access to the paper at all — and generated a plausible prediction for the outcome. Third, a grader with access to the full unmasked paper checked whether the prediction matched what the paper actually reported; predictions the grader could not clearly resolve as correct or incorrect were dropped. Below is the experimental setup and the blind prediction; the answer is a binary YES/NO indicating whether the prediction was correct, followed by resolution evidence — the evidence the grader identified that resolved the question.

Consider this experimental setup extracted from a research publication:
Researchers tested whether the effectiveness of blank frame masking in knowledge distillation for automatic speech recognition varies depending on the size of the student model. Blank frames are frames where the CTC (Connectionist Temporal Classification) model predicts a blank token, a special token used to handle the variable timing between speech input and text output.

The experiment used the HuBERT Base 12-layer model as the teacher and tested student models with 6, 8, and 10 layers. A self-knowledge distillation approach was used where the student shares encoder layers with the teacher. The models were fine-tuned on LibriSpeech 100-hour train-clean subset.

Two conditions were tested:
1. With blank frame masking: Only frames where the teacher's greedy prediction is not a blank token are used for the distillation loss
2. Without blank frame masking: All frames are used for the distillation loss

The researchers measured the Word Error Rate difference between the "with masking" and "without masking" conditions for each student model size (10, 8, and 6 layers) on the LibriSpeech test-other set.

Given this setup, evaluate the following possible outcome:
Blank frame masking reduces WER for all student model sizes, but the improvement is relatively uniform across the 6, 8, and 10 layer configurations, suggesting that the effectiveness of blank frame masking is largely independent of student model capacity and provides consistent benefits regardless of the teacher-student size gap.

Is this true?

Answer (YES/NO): NO